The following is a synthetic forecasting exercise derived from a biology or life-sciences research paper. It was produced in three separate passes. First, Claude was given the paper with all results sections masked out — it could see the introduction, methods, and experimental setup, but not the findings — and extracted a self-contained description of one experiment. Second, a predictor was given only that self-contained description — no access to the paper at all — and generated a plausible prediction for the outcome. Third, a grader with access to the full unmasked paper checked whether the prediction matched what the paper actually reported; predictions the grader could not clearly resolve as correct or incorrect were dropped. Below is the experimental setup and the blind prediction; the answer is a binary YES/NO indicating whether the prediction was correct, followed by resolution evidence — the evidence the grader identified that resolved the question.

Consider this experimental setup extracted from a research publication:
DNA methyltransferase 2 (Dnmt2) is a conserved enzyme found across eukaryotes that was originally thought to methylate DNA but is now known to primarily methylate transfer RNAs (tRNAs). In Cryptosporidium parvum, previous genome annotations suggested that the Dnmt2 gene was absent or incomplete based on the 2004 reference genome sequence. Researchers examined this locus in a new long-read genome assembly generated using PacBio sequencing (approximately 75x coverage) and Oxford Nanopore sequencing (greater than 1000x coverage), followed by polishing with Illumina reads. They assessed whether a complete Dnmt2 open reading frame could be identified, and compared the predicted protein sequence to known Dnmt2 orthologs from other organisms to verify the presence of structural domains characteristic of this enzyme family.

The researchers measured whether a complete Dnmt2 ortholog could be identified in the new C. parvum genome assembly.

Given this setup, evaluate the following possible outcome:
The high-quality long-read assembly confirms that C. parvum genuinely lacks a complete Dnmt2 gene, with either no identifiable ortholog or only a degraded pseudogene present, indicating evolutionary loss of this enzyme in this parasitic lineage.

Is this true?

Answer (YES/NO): NO